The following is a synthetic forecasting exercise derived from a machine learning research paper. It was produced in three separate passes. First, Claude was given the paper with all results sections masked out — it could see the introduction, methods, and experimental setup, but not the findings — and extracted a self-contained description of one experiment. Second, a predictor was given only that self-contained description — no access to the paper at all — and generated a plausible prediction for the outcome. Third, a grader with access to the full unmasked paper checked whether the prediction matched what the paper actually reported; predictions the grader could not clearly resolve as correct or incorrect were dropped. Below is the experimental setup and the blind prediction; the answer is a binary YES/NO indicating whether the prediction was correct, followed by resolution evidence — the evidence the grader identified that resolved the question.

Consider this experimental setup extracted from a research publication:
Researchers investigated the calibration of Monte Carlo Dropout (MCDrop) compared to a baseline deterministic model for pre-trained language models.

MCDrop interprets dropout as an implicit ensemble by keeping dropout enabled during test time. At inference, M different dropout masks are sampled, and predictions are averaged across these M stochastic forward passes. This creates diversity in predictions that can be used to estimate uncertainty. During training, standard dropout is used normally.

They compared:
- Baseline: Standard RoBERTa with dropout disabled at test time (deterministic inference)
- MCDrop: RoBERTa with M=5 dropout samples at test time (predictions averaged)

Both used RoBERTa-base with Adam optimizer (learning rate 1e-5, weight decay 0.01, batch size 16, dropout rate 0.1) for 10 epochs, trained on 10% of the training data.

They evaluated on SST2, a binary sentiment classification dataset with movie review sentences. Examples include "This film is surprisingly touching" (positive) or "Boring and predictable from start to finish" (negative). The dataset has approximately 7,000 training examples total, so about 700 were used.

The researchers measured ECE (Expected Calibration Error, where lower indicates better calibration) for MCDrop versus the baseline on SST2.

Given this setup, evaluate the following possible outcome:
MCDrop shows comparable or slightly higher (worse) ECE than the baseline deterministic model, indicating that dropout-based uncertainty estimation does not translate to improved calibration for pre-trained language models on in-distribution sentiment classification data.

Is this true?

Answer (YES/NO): NO